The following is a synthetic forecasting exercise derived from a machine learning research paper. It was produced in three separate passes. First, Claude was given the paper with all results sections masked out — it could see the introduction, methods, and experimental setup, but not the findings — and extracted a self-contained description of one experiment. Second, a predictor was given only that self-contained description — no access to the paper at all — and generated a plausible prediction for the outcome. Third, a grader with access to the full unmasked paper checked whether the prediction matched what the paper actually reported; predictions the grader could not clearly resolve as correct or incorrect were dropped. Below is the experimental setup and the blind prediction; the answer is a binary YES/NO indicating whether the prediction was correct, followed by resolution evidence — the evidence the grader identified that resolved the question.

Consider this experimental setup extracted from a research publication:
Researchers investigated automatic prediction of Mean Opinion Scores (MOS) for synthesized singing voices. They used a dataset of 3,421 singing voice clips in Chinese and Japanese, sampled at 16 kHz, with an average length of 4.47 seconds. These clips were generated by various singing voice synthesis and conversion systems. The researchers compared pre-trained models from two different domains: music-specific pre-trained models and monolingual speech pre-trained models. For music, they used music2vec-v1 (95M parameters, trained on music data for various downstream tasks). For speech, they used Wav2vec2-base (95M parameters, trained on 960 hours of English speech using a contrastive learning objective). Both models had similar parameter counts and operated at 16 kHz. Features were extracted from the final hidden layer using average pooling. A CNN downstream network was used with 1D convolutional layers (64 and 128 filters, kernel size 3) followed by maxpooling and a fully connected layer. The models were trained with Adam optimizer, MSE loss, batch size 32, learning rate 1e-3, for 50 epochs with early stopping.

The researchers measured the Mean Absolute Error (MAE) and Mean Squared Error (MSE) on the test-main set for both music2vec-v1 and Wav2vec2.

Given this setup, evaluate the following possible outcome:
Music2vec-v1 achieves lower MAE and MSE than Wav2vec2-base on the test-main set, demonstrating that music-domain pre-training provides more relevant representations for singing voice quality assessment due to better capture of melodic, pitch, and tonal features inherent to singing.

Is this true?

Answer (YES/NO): NO